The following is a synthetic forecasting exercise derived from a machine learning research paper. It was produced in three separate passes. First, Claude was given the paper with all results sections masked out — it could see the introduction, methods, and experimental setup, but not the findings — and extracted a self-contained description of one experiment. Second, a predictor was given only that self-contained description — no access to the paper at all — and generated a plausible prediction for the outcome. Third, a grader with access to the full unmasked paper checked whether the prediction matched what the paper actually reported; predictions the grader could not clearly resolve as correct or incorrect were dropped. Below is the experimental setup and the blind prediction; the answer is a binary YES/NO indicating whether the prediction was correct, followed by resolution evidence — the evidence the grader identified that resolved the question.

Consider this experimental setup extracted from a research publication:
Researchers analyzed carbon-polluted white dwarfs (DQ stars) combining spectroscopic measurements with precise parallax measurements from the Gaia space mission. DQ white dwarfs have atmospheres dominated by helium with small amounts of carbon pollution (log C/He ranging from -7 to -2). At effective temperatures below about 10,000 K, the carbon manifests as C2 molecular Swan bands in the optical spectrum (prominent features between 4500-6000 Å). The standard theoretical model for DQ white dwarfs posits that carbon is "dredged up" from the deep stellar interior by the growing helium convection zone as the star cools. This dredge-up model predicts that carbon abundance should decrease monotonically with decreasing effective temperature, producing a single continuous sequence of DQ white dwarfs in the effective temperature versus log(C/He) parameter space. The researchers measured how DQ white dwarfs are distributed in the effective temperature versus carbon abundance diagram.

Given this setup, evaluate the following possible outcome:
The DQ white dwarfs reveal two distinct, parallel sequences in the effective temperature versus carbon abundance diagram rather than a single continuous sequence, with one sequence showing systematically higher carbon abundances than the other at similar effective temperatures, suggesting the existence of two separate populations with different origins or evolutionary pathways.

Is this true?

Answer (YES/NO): YES